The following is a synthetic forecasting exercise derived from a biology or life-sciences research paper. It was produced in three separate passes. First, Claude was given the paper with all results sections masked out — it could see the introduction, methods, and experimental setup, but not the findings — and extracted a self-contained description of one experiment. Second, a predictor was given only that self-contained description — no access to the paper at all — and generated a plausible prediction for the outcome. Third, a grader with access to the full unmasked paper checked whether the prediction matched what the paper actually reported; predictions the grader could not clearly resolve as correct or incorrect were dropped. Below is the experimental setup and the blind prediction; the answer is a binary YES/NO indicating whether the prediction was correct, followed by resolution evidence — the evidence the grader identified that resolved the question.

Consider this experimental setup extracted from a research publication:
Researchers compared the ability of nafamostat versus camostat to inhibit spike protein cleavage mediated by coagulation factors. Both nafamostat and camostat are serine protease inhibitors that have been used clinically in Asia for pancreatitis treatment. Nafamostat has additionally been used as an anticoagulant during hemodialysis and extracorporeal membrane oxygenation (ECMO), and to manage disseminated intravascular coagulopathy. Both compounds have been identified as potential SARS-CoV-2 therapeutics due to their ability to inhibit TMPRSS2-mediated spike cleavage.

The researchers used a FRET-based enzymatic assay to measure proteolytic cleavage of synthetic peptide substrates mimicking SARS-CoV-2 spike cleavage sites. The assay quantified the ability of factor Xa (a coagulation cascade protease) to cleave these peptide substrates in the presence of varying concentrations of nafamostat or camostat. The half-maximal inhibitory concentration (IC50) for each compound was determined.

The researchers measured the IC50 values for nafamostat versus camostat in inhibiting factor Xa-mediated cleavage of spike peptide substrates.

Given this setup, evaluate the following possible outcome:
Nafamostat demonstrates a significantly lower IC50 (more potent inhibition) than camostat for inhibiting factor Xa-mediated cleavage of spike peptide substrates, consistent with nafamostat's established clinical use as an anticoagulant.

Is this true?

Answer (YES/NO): YES